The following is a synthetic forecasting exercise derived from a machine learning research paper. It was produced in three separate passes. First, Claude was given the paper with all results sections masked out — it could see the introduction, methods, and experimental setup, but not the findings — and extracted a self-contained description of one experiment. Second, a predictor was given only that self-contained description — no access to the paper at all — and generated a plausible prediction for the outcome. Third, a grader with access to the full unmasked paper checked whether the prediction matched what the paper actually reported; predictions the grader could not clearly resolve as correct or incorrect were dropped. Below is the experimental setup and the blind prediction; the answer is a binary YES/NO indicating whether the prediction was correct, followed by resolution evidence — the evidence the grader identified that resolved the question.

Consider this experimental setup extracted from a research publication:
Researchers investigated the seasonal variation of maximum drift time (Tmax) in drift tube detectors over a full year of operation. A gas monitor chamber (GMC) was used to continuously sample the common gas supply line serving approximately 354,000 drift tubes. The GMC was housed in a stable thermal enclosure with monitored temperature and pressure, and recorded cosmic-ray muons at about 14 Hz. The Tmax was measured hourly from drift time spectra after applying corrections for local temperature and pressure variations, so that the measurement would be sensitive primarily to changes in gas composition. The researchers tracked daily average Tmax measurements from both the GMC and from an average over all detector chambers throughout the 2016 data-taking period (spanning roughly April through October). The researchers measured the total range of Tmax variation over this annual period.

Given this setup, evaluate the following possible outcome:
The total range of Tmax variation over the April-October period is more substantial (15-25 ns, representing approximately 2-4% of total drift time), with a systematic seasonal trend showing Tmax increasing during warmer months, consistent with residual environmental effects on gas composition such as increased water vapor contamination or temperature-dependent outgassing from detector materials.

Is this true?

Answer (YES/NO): YES